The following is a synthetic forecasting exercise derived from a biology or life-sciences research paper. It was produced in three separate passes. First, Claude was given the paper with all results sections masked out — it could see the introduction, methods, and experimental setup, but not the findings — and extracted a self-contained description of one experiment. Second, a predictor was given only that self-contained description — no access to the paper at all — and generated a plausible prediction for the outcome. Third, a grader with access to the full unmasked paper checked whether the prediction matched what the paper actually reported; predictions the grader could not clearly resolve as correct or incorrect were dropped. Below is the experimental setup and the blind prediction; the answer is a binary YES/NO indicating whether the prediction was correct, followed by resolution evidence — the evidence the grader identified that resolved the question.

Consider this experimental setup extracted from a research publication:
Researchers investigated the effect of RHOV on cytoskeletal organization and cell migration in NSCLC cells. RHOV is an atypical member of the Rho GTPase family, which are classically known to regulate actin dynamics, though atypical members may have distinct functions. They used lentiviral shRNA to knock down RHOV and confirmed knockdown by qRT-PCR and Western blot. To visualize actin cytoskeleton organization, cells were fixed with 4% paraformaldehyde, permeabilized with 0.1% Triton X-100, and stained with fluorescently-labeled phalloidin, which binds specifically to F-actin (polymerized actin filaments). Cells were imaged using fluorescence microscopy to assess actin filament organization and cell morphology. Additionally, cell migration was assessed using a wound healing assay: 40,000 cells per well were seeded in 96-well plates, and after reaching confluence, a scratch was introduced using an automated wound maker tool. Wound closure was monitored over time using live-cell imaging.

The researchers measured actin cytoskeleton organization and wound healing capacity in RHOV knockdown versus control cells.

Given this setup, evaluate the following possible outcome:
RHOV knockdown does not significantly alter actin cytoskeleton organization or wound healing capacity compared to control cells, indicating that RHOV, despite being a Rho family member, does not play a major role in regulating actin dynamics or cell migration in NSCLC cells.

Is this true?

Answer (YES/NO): NO